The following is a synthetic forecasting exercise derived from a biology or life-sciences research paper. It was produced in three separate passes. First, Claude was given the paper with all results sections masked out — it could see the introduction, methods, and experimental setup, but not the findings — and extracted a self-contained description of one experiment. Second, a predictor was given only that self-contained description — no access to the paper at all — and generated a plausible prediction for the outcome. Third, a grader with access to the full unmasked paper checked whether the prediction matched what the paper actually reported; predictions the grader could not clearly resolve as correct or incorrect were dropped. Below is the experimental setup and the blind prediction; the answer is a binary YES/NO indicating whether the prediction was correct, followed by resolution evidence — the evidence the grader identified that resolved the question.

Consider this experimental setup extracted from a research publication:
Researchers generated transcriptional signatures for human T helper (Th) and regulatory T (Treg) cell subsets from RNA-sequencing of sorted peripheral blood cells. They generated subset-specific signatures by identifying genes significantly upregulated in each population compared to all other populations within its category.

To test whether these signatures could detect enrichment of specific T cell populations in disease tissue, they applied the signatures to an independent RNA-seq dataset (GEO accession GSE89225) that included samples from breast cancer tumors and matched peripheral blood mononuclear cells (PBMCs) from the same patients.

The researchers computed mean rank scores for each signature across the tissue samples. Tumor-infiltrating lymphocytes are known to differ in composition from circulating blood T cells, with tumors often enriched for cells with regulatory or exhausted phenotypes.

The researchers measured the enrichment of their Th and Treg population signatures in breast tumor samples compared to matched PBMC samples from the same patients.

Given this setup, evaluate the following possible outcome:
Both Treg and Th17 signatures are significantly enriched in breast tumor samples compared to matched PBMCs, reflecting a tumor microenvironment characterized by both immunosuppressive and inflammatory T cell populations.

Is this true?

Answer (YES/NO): NO